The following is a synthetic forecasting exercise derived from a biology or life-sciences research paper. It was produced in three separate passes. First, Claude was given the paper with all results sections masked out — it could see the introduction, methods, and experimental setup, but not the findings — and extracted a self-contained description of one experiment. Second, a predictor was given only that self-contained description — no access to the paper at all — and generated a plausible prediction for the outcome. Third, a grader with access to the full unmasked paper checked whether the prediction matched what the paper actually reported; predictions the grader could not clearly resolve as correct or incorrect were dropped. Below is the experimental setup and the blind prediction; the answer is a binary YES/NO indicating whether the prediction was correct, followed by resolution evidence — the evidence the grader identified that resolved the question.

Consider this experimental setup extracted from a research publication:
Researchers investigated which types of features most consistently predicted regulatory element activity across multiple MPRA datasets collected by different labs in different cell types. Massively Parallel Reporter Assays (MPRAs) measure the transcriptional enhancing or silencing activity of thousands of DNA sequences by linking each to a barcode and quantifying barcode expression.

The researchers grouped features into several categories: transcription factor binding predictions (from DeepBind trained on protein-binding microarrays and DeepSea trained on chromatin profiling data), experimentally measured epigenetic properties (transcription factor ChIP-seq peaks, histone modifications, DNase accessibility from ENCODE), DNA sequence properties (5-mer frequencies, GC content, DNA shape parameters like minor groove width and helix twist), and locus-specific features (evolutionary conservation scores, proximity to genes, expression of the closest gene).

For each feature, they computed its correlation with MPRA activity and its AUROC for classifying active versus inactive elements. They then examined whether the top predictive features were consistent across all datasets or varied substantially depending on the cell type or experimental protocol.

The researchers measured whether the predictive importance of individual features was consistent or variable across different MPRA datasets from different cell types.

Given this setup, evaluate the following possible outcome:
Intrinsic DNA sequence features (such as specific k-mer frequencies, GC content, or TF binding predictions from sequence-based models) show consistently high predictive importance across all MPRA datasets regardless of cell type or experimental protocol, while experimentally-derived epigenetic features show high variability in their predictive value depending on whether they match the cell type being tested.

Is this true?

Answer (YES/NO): NO